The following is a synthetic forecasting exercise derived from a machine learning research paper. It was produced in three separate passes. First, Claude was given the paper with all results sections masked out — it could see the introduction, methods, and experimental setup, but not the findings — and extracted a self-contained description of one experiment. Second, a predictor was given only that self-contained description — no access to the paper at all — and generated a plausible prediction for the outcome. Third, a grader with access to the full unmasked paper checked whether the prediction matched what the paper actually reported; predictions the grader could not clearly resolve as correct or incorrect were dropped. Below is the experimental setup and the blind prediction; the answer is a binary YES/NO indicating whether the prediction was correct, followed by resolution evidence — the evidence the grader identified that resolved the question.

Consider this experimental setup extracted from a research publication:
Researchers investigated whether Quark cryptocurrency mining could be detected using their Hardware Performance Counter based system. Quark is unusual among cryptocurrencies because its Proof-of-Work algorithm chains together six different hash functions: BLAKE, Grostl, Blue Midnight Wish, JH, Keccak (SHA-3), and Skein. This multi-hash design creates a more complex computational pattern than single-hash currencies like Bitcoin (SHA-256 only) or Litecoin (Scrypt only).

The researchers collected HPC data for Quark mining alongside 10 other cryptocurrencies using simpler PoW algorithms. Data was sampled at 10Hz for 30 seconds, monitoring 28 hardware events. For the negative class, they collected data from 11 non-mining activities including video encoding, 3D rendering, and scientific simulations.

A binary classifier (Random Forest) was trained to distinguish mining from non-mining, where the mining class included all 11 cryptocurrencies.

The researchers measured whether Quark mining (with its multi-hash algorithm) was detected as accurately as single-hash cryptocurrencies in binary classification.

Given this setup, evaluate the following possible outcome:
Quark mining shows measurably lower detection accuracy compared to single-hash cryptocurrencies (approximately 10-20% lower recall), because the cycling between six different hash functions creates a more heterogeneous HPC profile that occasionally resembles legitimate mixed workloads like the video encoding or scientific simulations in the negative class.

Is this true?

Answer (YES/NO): NO